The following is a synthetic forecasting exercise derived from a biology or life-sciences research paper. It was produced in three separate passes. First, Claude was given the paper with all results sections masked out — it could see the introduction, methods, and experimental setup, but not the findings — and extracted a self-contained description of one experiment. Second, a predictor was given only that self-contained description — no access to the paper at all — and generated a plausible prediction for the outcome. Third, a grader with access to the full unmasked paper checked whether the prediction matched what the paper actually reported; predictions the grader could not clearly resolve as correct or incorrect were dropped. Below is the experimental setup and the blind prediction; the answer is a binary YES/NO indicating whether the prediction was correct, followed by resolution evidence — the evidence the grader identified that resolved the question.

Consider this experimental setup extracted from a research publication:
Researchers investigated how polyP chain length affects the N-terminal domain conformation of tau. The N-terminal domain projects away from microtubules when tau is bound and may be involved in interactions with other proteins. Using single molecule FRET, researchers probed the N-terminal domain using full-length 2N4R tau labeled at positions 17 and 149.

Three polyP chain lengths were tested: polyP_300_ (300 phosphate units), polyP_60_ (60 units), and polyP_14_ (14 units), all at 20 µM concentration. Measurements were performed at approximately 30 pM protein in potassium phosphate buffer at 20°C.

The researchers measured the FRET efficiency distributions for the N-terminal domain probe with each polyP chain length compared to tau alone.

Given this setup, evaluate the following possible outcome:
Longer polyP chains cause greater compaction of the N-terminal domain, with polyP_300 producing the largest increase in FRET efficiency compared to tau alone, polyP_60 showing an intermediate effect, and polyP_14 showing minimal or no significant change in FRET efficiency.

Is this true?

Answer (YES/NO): NO